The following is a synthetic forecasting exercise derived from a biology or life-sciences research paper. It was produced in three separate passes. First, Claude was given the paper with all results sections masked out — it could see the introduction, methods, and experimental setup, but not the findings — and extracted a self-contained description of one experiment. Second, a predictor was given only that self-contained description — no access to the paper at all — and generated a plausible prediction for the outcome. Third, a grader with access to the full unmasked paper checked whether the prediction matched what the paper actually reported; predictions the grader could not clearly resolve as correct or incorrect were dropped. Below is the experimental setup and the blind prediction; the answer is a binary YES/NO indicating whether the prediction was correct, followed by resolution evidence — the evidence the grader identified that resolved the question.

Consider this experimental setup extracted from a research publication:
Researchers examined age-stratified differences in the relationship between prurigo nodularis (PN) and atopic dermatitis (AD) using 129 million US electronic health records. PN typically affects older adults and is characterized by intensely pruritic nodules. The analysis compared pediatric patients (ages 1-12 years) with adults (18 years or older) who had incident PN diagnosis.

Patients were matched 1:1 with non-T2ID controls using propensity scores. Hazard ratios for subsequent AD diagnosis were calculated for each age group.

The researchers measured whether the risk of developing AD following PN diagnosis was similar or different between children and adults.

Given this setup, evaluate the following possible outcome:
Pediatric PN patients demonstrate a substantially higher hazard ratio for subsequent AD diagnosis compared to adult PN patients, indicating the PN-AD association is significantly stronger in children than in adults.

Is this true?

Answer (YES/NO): NO